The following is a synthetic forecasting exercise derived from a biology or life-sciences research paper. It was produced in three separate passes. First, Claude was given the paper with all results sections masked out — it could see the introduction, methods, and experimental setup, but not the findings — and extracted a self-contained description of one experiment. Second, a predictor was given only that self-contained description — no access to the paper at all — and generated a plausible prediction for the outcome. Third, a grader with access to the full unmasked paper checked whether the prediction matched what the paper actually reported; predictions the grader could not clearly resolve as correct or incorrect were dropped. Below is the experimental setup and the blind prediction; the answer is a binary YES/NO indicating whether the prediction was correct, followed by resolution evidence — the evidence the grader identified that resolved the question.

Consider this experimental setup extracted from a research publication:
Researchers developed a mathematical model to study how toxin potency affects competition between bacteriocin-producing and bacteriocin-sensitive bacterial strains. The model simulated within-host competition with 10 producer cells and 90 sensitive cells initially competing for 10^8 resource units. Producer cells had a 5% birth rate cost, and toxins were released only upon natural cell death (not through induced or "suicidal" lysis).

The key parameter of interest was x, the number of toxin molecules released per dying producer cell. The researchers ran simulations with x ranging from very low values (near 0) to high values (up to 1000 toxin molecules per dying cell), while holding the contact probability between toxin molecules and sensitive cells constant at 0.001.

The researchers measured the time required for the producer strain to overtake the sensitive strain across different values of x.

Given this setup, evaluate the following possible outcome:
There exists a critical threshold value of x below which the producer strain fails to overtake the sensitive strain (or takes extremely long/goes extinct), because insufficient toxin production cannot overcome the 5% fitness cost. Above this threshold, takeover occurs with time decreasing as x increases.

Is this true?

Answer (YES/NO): YES